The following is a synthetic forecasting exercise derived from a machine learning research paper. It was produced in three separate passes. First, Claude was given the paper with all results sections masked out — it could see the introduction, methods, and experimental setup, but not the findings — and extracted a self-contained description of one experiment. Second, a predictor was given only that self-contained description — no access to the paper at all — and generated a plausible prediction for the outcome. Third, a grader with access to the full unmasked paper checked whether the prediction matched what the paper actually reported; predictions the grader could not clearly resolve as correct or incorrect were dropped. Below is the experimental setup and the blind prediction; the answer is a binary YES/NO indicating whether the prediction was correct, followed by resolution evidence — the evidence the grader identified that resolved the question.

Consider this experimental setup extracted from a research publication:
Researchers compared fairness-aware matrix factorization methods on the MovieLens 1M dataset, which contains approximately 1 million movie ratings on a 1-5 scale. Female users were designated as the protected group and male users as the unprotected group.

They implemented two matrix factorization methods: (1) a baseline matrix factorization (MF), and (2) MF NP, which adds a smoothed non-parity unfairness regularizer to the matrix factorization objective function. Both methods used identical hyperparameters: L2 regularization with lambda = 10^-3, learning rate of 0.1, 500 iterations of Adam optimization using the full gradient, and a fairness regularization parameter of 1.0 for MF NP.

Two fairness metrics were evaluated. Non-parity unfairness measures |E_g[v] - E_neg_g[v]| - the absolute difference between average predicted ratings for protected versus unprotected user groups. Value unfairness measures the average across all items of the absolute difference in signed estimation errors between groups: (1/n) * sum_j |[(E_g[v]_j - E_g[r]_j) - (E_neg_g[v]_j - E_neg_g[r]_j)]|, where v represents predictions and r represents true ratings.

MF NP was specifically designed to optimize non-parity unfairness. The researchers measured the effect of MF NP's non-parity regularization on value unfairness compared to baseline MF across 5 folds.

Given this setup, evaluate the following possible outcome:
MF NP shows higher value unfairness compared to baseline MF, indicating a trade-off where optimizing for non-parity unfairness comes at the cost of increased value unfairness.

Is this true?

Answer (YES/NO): YES